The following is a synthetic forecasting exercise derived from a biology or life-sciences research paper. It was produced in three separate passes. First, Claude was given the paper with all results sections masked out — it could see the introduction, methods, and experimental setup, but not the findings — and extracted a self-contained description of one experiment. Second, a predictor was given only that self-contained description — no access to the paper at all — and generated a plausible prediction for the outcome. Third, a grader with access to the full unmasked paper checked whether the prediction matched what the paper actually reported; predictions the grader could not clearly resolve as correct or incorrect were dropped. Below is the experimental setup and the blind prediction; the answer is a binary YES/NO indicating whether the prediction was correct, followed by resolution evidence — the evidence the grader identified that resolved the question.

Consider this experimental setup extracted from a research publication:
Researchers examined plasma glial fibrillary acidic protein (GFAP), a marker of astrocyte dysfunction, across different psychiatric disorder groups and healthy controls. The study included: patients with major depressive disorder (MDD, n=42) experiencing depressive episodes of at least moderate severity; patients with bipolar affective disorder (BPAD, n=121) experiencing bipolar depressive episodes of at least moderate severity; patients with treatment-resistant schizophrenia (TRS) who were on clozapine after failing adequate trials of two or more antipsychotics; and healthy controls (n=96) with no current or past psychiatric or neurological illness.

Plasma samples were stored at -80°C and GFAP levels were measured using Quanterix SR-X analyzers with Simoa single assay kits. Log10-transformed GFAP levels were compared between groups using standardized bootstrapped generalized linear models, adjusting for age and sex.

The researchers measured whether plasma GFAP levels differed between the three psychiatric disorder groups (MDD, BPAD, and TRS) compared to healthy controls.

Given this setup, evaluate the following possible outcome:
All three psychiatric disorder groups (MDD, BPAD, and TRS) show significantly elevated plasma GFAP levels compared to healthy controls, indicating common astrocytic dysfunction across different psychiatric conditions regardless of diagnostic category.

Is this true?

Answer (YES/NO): NO